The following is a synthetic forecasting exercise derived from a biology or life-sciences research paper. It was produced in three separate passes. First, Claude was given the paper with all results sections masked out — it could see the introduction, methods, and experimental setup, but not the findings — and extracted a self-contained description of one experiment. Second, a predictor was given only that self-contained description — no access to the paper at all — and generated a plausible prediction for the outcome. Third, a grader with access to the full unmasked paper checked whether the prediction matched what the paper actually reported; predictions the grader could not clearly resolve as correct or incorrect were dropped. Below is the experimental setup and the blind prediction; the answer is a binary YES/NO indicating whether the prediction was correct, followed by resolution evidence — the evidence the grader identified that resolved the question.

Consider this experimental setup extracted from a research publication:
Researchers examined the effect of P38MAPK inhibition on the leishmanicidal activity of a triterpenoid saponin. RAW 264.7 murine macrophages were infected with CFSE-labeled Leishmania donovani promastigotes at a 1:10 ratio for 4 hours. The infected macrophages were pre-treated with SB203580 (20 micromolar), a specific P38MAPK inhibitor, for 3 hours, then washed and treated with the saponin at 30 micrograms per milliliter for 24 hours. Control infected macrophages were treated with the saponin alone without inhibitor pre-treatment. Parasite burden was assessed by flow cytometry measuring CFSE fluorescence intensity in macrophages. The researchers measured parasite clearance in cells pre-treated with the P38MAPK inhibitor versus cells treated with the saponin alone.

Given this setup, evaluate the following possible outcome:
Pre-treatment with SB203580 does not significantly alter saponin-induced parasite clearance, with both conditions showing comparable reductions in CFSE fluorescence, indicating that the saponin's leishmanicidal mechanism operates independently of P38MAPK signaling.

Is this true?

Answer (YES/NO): NO